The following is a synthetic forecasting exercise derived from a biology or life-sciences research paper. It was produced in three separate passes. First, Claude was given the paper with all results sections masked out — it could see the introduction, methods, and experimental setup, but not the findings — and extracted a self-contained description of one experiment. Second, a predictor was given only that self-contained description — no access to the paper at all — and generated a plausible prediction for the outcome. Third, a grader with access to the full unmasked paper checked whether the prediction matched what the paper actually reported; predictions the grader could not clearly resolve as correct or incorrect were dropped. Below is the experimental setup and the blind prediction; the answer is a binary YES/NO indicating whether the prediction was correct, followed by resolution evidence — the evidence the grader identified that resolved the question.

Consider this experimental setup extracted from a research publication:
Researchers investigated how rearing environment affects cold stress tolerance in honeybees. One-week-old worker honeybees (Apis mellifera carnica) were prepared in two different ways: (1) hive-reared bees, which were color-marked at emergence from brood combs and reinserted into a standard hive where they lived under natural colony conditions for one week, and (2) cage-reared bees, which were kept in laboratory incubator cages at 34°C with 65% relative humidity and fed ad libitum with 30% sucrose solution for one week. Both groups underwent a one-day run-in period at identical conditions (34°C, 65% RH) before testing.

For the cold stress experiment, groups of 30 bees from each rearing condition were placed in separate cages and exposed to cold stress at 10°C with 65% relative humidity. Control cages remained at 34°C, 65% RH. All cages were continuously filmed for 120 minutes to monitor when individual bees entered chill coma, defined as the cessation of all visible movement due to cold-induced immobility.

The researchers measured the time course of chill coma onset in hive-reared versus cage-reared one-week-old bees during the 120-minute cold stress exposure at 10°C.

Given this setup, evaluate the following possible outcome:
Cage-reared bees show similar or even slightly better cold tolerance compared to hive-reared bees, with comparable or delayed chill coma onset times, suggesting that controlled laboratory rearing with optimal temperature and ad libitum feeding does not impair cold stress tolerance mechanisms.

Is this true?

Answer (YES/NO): NO